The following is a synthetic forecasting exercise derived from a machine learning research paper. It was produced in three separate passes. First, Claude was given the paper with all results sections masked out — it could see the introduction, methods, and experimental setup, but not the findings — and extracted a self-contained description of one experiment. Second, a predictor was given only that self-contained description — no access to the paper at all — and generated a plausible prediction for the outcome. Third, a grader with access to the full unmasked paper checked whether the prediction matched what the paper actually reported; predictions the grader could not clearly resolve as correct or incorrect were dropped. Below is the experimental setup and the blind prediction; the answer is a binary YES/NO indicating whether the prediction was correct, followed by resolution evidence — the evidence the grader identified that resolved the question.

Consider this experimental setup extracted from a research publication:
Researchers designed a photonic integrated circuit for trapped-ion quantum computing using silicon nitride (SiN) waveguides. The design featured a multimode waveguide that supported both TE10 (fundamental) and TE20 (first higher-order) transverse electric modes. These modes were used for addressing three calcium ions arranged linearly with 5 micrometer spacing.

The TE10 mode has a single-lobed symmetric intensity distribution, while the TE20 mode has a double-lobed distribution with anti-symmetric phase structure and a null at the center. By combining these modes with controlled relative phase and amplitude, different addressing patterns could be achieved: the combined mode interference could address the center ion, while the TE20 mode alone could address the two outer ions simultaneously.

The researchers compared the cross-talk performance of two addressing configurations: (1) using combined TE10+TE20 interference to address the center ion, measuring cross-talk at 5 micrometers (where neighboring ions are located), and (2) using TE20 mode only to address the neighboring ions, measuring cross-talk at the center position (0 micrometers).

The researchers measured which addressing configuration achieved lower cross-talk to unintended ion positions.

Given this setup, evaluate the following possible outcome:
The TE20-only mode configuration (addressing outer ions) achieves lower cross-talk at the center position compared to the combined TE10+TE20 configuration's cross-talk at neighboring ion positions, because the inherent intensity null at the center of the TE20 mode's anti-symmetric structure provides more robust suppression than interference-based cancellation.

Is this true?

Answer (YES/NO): YES